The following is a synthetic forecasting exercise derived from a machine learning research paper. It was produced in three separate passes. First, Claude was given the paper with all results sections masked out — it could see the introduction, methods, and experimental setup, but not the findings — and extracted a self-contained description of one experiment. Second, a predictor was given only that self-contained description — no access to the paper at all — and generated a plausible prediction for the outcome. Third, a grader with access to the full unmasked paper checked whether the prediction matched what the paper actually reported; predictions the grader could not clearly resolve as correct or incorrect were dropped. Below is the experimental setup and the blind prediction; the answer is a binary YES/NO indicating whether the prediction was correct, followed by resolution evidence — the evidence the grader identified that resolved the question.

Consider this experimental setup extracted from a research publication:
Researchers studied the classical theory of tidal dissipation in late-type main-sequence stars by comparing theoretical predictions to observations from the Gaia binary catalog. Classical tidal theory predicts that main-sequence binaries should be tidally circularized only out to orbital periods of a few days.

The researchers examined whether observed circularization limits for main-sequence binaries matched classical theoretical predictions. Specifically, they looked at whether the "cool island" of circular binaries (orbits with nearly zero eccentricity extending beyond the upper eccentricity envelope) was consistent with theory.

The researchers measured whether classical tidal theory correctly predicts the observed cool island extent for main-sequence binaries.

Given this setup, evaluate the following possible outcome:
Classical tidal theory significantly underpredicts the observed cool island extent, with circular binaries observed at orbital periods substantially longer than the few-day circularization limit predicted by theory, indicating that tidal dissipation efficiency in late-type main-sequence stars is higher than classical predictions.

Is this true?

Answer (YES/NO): YES